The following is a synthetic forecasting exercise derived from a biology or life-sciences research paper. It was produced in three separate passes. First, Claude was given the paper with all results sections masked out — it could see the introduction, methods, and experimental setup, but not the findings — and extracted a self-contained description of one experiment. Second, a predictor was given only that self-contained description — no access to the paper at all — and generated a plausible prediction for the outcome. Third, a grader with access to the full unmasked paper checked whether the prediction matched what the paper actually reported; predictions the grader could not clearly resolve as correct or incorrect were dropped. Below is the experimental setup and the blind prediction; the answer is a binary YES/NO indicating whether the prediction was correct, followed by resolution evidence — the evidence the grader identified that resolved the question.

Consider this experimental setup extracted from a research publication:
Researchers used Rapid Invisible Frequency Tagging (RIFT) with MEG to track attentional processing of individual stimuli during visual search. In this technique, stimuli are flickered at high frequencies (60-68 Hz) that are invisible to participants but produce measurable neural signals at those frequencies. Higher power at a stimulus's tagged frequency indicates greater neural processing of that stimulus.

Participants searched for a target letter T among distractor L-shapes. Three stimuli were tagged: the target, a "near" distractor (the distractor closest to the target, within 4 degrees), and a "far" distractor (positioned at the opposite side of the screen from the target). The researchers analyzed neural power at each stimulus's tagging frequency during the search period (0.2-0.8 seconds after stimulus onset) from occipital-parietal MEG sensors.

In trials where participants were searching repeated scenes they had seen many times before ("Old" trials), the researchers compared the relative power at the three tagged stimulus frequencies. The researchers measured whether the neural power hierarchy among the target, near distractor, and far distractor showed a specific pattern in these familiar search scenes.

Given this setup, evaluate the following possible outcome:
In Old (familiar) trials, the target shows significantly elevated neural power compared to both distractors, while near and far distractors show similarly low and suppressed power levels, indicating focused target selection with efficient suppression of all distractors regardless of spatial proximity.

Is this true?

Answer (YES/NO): NO